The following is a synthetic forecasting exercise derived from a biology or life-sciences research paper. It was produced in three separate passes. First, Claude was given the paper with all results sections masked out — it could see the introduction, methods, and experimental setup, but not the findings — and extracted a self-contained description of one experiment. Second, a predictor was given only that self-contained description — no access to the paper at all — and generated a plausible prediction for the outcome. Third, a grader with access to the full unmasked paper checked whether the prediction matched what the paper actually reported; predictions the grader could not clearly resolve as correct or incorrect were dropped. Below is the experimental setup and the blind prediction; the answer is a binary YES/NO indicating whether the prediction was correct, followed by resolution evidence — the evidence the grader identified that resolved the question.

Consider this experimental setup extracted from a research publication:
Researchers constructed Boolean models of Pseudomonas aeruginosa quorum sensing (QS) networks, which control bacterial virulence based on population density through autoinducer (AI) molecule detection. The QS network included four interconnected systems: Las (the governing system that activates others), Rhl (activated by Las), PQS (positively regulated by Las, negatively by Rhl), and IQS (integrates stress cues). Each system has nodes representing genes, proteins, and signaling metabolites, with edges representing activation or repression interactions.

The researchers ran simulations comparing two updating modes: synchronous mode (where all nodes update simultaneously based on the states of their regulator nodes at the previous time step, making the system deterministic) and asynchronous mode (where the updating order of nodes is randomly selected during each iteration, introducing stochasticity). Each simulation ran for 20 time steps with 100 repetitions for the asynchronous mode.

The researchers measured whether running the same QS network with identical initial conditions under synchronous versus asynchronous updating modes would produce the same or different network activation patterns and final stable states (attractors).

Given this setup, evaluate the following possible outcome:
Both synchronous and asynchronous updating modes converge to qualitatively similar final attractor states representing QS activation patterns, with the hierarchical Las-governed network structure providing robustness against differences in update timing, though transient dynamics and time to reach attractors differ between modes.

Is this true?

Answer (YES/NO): NO